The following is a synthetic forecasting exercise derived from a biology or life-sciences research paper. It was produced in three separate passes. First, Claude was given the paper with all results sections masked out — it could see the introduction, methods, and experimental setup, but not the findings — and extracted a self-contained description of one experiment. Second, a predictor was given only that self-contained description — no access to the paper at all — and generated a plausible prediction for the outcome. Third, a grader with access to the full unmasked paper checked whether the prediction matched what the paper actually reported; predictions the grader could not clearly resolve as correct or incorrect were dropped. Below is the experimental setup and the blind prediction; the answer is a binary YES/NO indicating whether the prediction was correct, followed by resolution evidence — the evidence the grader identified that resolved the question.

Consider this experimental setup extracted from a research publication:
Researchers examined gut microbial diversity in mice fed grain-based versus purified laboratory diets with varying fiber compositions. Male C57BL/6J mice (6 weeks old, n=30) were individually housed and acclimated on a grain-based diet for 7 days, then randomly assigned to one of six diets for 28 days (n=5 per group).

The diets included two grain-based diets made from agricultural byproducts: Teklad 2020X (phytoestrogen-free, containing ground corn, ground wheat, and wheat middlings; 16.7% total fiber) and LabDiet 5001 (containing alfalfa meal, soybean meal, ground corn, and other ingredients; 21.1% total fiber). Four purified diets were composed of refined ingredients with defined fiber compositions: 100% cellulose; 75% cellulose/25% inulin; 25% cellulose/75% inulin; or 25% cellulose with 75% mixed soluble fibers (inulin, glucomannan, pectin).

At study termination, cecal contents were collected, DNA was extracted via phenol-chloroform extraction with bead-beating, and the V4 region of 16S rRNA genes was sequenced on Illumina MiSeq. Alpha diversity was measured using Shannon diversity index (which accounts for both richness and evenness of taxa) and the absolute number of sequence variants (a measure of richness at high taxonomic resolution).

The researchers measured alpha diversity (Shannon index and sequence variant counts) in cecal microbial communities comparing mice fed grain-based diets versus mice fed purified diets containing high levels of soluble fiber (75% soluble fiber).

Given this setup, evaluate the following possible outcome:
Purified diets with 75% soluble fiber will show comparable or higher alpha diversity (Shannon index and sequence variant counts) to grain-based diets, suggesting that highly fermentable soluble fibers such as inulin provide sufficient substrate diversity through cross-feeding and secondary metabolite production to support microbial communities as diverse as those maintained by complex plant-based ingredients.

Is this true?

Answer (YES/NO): NO